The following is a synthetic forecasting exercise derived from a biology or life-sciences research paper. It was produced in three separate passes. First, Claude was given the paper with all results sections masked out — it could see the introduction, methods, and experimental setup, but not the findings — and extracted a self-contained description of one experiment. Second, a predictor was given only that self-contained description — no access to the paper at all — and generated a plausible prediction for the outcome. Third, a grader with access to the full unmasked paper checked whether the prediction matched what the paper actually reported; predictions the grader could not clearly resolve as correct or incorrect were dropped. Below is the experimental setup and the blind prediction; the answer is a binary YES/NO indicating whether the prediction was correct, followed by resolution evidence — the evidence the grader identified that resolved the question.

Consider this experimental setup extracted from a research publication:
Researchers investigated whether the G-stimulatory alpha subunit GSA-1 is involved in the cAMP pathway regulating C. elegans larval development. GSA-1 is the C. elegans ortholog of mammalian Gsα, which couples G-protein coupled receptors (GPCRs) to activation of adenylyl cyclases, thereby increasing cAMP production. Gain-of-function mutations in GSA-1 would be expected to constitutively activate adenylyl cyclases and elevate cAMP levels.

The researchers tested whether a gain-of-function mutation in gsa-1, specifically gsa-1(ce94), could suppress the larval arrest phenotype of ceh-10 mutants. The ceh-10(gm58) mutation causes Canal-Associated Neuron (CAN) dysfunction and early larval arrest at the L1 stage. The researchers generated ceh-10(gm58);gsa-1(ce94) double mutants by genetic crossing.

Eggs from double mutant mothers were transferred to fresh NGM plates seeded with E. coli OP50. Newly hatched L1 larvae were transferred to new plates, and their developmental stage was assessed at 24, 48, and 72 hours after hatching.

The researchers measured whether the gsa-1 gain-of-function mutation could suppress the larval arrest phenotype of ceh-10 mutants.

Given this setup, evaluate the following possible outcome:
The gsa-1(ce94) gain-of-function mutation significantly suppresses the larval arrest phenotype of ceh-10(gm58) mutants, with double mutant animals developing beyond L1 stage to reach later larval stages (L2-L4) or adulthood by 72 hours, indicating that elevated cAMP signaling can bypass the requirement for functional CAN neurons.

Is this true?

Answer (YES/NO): YES